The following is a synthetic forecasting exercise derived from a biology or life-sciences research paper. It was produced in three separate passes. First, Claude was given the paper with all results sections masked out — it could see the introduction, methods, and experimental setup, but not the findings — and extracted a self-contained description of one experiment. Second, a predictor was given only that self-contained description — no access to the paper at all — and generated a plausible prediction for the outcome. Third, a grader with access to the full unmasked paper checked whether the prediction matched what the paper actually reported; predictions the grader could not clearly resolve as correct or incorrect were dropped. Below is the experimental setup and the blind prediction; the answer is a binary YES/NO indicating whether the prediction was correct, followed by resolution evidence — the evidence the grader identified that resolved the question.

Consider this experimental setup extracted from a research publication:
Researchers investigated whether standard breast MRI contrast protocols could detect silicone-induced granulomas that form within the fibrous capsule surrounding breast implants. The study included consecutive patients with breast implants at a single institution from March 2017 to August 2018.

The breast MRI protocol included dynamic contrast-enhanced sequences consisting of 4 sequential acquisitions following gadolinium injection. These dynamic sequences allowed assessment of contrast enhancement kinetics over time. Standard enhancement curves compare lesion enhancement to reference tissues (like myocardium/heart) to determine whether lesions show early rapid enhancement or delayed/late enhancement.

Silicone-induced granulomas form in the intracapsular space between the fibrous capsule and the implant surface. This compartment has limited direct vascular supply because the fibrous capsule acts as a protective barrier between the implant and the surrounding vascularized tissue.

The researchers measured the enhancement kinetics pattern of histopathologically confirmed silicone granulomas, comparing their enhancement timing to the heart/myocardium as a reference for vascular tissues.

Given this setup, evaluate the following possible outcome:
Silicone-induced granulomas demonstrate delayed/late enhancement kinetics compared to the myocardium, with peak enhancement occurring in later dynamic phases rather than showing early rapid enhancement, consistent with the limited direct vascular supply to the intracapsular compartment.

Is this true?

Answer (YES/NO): YES